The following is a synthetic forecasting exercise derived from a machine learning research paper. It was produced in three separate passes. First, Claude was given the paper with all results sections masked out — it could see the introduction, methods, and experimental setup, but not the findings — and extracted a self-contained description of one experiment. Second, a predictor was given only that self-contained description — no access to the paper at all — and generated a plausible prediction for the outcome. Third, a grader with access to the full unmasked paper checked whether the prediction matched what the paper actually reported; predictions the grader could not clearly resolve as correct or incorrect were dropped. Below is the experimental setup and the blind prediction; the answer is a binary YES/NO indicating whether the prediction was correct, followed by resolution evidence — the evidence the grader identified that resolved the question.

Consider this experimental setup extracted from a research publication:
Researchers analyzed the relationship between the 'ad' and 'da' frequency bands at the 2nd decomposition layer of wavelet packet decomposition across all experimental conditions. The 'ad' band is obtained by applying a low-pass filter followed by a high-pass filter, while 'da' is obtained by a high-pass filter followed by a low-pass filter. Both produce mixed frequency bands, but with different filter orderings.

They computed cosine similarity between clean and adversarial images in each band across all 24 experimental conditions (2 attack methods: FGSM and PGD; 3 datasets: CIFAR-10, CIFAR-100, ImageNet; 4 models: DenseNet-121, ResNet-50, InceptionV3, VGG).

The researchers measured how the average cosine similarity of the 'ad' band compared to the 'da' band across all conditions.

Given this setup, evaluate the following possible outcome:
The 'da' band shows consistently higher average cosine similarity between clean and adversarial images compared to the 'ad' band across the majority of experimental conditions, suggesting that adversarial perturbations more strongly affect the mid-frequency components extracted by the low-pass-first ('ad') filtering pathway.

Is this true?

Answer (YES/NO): NO